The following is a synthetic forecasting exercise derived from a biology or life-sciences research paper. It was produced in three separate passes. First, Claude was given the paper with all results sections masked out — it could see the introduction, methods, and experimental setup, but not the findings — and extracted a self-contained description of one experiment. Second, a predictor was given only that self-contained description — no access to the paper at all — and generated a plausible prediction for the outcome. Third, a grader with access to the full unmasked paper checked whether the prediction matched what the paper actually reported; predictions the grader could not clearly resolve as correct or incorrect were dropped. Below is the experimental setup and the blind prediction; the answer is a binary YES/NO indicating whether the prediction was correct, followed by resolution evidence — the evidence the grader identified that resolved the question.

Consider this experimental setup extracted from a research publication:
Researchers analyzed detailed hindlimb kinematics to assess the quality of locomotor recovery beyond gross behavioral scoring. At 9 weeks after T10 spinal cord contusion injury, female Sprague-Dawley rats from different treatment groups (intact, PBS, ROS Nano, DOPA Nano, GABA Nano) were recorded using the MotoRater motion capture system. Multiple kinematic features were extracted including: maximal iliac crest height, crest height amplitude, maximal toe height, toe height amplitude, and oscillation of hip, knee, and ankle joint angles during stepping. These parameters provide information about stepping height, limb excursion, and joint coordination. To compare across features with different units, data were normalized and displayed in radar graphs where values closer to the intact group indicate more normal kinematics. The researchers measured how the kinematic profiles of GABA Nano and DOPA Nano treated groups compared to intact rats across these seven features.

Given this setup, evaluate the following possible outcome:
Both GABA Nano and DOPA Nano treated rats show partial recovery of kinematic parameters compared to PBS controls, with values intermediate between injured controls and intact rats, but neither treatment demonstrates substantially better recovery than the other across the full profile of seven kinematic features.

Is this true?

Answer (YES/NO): NO